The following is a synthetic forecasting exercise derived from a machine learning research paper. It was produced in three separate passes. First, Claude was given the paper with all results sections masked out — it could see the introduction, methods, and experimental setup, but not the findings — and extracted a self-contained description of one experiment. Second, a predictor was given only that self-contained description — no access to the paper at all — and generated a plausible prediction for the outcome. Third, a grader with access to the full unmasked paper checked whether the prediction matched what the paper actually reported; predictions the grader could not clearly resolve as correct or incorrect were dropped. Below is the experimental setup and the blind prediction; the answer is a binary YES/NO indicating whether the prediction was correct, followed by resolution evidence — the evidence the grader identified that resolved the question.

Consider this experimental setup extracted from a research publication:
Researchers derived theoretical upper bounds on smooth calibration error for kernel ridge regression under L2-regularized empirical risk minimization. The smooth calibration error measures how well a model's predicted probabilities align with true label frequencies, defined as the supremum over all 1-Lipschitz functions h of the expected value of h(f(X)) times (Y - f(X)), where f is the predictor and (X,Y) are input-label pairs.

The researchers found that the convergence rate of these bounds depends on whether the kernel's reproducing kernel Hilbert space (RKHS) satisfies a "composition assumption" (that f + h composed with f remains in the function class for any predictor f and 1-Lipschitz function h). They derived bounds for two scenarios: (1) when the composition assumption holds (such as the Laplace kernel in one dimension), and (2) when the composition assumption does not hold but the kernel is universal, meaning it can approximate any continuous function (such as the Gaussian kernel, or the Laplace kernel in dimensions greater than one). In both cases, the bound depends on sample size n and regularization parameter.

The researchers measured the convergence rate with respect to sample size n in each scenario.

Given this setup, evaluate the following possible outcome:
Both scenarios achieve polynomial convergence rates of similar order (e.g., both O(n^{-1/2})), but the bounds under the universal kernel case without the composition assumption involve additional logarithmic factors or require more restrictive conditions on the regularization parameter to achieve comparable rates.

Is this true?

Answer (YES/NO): NO